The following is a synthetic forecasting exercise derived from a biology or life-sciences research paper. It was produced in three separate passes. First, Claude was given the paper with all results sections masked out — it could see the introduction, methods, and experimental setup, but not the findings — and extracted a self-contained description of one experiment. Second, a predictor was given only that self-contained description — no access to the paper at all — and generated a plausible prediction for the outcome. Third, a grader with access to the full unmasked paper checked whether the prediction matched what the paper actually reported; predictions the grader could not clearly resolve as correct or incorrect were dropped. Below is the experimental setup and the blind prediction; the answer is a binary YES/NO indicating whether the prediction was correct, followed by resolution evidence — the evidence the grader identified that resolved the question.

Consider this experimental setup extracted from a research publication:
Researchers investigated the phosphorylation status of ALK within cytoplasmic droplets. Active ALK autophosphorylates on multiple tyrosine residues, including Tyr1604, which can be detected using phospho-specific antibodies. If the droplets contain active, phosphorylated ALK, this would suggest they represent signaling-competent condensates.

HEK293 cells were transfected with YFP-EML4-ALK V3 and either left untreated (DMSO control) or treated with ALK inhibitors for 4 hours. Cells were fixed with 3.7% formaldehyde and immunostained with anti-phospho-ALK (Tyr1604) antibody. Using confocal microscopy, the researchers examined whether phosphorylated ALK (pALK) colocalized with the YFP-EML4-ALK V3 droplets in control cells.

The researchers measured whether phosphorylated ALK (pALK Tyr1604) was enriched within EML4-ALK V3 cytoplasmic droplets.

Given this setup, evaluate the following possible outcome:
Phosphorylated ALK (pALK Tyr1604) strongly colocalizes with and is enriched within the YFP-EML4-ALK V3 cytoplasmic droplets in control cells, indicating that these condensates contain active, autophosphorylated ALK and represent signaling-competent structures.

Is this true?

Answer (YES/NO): YES